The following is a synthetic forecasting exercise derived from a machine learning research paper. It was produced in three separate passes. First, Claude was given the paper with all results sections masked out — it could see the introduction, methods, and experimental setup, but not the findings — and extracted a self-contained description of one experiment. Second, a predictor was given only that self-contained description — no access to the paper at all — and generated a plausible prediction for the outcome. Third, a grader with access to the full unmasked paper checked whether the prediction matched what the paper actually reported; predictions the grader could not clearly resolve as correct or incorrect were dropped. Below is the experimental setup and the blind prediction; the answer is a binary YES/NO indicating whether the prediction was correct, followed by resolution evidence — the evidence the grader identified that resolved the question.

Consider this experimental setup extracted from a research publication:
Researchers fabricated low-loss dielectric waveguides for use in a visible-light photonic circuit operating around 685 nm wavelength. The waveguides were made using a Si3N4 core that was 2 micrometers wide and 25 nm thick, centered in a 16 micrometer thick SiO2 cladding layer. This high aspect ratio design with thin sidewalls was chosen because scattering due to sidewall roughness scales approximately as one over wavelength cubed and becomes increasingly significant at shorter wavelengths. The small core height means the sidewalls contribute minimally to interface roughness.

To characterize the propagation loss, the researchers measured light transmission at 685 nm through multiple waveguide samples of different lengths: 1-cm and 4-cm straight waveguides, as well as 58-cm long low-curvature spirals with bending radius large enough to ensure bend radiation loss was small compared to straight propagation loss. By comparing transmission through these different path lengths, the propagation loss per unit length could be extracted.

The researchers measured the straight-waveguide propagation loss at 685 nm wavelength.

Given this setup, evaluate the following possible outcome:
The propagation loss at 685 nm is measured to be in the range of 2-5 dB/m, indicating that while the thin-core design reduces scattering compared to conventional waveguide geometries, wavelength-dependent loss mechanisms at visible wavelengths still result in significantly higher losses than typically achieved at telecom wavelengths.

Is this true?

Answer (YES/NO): NO